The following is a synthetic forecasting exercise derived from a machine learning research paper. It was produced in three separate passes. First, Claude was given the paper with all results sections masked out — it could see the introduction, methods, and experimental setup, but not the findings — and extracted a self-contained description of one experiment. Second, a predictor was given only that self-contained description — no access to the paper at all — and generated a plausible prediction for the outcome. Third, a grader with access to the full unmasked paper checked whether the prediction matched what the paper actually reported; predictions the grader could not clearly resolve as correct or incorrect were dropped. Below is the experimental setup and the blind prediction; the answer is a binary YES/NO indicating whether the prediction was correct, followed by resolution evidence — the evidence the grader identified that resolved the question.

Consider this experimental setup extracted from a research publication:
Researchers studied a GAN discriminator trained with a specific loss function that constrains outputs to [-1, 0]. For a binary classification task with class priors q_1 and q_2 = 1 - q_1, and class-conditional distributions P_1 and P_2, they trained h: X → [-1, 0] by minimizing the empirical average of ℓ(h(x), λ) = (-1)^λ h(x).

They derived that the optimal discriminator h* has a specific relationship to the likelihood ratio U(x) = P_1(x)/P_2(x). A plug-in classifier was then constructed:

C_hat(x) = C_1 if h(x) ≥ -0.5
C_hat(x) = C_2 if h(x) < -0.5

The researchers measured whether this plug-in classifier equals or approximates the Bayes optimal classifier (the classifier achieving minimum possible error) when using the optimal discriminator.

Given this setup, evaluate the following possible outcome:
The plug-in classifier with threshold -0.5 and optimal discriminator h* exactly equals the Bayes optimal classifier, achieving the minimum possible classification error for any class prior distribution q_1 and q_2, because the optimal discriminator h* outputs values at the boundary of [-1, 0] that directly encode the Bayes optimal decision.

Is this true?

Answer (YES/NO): NO